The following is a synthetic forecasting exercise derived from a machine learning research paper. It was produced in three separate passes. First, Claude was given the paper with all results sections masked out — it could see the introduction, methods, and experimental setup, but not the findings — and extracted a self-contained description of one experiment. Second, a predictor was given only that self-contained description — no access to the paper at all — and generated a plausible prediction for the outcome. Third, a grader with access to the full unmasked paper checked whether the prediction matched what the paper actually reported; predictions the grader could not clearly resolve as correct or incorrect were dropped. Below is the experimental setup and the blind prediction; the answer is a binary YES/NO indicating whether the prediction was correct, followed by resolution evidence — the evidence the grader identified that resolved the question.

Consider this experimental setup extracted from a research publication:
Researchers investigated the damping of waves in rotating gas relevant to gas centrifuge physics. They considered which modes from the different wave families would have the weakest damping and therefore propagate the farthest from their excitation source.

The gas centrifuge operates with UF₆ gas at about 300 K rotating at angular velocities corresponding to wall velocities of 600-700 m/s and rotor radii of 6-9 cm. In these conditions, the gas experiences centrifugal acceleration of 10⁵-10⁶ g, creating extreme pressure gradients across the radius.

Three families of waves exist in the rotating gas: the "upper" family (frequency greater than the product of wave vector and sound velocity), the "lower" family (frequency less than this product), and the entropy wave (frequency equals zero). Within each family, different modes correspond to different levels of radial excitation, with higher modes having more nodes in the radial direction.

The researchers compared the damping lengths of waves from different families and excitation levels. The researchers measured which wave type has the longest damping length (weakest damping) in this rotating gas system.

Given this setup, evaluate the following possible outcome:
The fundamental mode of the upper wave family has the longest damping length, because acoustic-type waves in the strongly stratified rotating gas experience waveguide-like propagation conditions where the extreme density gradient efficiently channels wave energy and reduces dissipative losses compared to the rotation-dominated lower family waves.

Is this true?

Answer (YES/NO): YES